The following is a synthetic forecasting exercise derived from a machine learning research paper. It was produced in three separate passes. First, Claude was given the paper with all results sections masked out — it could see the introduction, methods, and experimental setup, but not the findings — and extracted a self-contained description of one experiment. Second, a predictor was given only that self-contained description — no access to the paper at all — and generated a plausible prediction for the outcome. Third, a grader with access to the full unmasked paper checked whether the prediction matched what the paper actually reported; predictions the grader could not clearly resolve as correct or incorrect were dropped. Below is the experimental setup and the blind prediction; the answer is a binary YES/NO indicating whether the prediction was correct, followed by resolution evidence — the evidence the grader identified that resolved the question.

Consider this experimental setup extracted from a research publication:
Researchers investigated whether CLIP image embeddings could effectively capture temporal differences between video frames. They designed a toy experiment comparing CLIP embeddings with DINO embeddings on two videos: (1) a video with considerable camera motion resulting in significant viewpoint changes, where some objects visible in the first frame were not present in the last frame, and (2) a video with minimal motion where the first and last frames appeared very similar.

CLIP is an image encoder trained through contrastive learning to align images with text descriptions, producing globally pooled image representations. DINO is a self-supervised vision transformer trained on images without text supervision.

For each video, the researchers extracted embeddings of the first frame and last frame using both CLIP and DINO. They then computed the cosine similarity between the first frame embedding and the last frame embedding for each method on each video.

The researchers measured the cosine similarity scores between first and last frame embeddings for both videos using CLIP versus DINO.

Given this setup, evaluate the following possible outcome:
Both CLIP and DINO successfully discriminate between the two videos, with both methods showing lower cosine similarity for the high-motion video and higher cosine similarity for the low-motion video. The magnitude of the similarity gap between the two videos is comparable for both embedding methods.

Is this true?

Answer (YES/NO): NO